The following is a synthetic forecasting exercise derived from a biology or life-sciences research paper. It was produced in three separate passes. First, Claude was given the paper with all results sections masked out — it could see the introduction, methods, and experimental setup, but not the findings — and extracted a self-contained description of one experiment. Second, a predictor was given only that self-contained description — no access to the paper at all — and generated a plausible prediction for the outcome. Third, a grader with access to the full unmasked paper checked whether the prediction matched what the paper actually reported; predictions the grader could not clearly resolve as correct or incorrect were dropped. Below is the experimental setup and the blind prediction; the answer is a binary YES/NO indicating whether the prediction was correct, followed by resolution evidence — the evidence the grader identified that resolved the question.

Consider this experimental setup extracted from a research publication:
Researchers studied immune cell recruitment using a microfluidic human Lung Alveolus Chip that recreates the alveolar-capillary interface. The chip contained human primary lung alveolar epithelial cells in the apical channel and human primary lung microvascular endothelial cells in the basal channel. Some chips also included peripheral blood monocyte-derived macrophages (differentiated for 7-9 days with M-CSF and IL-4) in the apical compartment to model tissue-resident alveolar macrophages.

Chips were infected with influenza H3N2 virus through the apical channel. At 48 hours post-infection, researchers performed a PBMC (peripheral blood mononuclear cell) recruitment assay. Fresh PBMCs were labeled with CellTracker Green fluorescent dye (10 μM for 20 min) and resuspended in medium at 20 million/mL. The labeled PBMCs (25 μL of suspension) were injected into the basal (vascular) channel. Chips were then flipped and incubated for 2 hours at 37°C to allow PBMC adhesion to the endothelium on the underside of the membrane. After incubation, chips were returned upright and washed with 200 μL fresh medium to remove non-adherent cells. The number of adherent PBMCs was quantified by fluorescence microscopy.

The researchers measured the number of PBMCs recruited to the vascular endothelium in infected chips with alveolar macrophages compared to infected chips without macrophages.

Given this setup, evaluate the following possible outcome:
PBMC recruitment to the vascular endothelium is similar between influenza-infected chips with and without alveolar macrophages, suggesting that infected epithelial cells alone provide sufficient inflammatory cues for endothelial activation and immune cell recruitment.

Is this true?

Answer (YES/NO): NO